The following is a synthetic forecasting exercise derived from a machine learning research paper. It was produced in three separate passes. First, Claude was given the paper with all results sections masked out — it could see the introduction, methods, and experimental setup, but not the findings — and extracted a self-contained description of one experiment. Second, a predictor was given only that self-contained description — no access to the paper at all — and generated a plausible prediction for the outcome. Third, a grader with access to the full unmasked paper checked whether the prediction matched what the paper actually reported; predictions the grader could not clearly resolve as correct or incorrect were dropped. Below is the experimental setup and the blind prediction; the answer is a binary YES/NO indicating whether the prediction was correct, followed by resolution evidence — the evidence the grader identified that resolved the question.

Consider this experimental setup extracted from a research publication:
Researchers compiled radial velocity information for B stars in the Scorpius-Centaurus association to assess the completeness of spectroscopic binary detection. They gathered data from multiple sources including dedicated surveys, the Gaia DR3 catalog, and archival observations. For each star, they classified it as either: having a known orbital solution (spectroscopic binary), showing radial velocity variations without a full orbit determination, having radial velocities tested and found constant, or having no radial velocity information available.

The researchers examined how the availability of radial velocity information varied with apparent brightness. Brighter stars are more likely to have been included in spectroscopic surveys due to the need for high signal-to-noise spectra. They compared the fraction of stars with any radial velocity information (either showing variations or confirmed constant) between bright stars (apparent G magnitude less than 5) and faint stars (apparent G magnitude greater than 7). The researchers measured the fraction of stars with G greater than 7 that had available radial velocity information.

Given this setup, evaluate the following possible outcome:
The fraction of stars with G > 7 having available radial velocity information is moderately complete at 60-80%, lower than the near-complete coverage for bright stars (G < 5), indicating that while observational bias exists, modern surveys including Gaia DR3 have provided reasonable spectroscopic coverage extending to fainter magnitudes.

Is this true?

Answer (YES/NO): YES